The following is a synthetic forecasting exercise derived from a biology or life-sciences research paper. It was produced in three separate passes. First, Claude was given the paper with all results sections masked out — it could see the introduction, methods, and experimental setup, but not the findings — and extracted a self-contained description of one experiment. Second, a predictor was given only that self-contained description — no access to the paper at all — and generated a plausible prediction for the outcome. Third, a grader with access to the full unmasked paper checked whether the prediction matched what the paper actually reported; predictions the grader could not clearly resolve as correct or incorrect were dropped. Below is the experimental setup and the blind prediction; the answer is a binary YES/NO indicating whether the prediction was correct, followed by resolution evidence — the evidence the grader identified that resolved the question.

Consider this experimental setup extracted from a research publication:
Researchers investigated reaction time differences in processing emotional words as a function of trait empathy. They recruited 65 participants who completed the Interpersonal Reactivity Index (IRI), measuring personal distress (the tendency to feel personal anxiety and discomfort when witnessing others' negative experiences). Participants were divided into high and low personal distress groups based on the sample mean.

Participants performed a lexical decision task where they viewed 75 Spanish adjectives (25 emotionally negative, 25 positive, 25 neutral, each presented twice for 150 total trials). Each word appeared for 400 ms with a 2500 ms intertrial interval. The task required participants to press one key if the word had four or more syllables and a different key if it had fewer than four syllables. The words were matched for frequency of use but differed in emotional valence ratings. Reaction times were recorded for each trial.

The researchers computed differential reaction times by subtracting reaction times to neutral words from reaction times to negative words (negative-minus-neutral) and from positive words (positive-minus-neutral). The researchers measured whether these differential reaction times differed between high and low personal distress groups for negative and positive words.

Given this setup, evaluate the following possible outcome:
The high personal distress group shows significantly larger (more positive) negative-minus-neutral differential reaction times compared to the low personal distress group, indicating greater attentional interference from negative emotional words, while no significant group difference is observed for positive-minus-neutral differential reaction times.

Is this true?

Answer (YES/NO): NO